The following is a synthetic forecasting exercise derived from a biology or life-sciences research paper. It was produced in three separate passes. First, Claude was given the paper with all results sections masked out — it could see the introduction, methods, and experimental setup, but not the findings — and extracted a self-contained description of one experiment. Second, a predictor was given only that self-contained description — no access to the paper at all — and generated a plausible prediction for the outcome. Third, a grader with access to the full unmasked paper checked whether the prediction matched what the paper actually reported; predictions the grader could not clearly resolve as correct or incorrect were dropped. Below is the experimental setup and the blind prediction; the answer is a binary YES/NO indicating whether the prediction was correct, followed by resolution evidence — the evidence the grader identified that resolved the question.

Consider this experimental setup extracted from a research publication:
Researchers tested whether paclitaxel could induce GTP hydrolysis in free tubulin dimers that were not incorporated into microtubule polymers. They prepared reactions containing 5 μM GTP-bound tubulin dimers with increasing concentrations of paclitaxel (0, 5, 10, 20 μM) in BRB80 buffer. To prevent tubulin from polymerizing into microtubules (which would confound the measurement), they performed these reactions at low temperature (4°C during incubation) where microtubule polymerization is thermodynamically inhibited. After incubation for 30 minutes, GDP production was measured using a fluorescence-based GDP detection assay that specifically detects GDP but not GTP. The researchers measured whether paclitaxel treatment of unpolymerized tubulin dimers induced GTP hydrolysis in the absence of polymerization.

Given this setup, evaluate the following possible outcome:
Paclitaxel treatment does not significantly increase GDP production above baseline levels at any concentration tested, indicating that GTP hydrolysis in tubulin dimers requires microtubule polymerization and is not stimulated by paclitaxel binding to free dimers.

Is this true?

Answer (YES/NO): NO